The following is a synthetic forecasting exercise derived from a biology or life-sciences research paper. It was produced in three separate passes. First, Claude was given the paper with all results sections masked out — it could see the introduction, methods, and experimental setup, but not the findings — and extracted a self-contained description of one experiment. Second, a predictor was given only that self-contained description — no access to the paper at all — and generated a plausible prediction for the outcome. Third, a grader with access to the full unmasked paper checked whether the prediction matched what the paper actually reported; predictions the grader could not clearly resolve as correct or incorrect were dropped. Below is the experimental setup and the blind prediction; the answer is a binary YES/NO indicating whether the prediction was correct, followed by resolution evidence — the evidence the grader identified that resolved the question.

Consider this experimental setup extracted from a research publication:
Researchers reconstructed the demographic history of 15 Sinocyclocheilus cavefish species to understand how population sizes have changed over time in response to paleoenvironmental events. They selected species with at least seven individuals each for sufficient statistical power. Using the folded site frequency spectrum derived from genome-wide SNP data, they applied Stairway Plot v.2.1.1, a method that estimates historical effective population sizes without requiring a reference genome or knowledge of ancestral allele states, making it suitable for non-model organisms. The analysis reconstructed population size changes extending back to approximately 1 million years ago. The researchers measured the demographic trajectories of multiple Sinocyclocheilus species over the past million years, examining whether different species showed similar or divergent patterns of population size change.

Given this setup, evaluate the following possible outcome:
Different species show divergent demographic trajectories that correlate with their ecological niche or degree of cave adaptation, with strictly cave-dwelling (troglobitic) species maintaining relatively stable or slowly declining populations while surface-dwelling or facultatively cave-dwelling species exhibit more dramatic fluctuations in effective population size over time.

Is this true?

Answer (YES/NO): NO